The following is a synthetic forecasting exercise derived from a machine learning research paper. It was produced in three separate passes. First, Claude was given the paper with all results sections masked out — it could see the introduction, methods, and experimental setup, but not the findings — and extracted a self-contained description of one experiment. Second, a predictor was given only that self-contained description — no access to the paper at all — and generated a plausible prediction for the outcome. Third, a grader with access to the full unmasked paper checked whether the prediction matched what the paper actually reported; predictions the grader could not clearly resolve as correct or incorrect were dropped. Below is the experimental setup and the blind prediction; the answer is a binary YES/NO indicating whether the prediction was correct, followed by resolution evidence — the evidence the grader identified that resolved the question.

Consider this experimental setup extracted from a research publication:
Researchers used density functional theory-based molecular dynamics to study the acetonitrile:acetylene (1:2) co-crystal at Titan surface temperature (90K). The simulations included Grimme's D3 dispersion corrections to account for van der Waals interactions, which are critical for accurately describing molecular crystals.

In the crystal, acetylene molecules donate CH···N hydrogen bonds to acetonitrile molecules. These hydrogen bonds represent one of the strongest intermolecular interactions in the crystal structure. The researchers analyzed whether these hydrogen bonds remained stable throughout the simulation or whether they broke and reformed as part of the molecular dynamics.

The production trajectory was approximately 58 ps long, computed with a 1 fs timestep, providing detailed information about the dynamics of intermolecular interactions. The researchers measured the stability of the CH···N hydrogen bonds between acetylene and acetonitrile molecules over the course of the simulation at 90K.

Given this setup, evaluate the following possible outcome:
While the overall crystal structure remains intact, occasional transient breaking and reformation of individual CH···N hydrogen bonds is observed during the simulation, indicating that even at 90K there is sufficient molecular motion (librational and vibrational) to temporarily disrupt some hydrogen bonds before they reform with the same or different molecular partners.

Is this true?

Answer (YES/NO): YES